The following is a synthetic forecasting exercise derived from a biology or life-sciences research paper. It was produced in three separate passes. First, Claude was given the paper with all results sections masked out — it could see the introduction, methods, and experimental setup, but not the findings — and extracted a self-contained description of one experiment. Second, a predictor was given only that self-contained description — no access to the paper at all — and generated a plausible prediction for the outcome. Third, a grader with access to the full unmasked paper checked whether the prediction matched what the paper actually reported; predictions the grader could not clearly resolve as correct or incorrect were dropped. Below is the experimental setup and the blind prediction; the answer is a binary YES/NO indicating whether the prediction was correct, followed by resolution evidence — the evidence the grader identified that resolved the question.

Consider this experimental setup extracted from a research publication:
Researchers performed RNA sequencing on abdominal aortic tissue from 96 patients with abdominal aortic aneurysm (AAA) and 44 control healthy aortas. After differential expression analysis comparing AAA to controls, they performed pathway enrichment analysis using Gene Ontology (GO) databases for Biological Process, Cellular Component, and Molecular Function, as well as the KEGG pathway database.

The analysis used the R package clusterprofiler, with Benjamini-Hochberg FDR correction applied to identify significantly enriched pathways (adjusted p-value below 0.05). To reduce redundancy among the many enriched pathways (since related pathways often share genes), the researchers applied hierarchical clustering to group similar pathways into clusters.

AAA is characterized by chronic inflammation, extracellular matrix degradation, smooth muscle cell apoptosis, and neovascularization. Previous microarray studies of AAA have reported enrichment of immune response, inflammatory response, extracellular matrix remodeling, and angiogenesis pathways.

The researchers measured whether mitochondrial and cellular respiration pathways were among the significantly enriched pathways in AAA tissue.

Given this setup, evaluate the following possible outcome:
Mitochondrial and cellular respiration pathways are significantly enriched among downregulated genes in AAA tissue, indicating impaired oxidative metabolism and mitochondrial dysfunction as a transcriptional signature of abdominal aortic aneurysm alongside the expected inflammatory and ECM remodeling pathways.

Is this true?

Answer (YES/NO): YES